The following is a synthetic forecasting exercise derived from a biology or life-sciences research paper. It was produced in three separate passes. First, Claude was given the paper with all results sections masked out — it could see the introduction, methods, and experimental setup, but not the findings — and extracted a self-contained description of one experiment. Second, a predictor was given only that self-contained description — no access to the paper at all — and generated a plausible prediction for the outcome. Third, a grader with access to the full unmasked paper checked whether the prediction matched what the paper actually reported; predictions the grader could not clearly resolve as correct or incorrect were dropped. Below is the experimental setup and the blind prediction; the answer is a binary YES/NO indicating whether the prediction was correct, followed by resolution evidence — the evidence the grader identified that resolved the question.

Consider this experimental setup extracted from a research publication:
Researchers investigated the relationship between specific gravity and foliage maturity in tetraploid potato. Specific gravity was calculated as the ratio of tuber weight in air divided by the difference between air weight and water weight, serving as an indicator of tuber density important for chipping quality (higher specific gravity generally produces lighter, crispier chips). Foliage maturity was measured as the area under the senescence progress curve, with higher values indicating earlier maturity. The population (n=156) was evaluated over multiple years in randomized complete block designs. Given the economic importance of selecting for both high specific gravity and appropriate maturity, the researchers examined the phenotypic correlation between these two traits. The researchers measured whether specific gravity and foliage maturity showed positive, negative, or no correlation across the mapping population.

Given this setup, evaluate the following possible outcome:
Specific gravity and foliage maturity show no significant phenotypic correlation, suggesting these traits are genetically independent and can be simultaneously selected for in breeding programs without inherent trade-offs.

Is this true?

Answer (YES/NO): NO